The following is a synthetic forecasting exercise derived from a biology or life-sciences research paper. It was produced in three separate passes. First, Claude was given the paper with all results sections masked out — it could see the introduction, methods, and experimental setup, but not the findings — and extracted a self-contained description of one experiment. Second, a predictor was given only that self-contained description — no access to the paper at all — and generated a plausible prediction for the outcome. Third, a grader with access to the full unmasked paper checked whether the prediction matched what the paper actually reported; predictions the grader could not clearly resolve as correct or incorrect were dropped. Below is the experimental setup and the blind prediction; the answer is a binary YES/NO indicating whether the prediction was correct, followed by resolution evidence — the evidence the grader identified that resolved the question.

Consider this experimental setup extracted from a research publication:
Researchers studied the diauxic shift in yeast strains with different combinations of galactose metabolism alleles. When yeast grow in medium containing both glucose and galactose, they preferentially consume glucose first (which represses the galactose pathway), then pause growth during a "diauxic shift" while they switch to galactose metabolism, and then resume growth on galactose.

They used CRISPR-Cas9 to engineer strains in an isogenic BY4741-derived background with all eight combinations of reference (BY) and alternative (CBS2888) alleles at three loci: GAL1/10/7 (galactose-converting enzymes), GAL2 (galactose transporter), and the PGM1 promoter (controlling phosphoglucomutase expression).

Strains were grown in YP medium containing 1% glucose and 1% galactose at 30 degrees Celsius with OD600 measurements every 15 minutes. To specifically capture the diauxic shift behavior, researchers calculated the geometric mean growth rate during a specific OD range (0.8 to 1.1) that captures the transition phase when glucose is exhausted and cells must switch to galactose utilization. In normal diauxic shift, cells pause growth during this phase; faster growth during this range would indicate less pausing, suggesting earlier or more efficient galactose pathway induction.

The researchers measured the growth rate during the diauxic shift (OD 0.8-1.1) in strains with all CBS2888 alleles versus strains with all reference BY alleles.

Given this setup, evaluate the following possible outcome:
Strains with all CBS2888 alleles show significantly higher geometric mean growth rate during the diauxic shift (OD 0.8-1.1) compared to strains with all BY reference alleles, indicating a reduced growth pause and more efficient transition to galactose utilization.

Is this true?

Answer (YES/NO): YES